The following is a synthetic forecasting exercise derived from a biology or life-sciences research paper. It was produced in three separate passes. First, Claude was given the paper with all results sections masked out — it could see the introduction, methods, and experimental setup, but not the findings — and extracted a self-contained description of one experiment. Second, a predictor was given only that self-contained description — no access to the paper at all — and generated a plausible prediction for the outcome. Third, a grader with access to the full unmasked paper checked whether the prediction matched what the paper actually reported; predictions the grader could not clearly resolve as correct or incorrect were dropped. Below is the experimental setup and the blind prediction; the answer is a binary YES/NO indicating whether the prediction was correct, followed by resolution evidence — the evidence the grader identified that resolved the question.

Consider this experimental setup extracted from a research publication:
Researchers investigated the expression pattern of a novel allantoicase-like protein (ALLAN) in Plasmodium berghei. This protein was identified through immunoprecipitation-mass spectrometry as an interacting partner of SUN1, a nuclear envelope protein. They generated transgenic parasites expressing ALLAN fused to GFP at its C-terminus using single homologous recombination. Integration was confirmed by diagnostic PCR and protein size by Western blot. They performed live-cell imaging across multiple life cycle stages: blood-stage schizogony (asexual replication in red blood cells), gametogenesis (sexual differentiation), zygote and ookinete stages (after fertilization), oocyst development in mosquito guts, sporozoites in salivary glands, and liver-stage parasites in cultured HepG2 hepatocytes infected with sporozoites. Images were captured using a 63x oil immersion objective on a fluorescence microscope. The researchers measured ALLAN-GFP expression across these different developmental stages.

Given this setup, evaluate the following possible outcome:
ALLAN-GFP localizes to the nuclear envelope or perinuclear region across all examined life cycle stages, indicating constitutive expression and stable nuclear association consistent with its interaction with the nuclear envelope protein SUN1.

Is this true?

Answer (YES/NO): NO